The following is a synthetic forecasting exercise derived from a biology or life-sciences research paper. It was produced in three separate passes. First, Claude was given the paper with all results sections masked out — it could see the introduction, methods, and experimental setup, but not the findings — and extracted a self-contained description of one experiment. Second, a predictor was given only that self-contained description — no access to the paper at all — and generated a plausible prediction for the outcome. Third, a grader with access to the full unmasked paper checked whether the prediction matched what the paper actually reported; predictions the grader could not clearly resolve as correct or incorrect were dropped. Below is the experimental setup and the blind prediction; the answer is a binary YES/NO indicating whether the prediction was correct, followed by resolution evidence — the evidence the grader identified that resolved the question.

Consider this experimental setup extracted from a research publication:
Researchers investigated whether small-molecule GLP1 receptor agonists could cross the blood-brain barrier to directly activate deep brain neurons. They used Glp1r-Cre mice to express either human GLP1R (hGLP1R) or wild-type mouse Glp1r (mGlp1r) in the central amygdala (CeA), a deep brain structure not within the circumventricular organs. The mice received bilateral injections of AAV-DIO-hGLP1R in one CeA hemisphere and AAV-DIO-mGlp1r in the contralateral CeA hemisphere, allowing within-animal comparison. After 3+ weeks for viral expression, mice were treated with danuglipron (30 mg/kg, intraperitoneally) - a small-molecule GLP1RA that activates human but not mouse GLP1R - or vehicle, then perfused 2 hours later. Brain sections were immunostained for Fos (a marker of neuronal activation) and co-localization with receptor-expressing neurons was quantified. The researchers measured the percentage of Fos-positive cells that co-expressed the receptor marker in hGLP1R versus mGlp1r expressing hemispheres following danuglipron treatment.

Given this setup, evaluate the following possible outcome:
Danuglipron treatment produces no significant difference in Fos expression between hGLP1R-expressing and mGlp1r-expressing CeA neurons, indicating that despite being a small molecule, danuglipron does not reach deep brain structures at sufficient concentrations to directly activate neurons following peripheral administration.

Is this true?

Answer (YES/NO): NO